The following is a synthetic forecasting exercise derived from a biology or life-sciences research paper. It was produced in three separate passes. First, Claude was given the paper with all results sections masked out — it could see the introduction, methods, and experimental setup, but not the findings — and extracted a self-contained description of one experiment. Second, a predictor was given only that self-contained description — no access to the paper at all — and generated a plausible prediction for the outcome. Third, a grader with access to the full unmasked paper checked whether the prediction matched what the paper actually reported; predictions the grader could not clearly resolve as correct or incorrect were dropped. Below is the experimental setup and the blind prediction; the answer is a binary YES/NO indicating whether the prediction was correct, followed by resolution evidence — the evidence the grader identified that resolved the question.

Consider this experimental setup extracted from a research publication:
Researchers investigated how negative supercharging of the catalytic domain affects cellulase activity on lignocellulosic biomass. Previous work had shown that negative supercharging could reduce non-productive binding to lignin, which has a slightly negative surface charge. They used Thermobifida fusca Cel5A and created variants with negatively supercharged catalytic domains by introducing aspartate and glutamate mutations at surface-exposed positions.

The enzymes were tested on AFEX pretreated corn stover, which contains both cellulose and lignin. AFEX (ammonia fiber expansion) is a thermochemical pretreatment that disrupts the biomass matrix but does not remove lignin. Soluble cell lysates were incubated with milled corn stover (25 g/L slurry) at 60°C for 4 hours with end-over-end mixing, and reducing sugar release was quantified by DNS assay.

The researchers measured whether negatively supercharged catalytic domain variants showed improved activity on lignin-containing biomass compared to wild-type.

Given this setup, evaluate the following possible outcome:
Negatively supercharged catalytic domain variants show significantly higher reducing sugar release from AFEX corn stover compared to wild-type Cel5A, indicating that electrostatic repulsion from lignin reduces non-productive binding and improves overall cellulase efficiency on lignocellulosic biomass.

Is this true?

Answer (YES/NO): NO